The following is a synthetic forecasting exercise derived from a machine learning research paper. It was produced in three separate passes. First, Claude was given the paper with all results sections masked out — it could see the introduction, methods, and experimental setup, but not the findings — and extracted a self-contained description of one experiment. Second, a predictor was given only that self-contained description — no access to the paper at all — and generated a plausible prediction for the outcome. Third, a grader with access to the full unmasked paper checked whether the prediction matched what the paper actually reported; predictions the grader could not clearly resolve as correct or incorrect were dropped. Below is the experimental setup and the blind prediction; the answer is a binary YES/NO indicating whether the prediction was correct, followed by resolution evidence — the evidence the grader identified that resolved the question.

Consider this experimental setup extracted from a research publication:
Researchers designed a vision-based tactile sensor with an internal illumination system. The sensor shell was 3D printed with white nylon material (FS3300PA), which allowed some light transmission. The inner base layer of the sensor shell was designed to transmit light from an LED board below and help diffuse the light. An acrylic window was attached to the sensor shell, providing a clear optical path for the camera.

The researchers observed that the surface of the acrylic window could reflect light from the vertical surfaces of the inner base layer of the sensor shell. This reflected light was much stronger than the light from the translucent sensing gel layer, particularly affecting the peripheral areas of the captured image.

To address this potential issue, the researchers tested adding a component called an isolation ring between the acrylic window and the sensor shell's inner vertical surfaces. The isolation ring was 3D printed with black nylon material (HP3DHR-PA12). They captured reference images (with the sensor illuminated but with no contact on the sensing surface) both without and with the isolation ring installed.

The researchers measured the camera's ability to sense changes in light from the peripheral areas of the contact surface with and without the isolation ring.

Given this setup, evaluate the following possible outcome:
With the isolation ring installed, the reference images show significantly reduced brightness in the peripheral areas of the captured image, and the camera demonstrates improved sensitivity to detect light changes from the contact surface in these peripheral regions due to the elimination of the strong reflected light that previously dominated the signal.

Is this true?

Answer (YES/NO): YES